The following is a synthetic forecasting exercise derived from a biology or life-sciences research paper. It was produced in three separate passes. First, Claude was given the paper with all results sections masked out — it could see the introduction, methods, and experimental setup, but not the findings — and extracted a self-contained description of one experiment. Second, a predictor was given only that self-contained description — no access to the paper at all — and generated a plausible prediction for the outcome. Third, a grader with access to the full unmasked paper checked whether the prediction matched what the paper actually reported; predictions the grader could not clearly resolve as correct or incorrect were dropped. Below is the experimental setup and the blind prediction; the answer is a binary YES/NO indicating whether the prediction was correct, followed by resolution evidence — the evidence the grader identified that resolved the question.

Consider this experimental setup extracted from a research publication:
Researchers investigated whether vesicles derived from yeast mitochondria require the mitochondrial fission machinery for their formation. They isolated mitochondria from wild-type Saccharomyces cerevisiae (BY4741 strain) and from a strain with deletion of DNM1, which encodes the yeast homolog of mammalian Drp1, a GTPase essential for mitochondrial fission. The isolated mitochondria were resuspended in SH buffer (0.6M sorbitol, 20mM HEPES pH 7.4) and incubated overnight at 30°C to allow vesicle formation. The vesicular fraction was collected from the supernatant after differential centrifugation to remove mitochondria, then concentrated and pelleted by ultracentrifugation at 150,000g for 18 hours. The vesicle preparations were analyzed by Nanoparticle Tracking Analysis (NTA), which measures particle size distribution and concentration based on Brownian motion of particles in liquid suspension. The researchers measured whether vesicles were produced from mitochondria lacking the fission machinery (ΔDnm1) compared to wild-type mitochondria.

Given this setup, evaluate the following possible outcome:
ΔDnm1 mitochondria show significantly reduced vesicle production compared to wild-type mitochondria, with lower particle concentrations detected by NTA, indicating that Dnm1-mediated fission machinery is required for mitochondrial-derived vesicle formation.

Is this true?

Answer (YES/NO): NO